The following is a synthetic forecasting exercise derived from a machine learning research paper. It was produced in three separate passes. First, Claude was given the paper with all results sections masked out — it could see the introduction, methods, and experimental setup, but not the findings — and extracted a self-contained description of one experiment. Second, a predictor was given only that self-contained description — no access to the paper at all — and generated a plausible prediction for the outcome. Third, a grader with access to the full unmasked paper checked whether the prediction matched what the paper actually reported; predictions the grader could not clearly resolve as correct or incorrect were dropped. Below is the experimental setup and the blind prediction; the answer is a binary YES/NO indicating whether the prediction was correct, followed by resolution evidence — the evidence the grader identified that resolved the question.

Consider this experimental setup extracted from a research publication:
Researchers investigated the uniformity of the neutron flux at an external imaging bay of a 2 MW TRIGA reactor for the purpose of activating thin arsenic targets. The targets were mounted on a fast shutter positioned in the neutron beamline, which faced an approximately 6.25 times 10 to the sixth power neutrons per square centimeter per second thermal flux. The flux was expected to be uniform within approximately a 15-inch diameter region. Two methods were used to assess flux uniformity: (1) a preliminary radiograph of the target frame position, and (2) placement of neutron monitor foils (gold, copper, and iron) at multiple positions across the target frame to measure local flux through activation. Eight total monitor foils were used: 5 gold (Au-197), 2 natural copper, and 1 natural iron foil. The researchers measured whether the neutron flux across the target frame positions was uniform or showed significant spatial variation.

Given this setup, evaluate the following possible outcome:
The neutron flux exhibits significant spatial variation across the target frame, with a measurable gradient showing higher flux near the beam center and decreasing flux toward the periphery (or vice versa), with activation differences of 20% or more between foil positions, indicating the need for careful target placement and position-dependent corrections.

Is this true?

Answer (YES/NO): NO